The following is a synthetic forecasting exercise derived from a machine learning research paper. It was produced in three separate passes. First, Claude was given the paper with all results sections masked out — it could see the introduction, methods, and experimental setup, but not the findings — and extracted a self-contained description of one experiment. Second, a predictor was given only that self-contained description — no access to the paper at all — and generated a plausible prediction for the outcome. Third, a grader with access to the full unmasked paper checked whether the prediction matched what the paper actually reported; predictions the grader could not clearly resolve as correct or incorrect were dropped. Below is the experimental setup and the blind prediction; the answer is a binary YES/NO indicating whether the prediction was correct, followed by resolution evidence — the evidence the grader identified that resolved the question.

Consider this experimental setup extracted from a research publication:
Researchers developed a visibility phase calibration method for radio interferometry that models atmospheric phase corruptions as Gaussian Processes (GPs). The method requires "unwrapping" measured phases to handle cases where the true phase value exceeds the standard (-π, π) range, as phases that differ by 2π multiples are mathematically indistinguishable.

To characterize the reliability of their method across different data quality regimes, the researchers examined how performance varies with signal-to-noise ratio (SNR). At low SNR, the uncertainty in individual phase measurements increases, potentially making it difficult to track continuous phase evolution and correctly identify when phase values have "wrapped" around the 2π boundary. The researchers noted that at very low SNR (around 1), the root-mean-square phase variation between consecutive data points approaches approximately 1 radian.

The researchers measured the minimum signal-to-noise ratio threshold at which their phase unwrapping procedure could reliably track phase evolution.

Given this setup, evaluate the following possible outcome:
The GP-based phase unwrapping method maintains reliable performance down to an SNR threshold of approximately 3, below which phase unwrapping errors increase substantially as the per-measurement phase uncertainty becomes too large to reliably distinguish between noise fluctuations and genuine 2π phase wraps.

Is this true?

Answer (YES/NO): YES